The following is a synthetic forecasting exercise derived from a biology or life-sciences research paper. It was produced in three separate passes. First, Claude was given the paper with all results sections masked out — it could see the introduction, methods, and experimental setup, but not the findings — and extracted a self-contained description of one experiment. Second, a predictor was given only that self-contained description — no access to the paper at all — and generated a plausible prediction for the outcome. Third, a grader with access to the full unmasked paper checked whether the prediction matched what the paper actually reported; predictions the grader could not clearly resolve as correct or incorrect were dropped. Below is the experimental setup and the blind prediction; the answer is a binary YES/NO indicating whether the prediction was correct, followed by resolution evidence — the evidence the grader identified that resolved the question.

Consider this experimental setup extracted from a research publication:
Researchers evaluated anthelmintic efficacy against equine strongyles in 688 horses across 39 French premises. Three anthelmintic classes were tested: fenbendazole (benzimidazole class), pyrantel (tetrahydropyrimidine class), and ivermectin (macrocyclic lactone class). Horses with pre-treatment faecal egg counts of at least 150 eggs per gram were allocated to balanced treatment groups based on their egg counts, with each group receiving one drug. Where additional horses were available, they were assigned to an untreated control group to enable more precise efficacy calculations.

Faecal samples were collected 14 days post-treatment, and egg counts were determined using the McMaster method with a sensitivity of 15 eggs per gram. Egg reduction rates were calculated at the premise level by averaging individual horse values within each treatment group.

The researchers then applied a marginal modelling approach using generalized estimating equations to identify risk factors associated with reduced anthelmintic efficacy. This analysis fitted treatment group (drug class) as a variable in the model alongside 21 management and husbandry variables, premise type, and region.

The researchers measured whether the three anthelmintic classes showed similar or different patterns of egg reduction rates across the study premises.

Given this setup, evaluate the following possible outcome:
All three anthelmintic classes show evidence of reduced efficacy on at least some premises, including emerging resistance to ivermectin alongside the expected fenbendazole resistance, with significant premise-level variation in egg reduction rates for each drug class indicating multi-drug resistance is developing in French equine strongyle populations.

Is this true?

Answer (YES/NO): NO